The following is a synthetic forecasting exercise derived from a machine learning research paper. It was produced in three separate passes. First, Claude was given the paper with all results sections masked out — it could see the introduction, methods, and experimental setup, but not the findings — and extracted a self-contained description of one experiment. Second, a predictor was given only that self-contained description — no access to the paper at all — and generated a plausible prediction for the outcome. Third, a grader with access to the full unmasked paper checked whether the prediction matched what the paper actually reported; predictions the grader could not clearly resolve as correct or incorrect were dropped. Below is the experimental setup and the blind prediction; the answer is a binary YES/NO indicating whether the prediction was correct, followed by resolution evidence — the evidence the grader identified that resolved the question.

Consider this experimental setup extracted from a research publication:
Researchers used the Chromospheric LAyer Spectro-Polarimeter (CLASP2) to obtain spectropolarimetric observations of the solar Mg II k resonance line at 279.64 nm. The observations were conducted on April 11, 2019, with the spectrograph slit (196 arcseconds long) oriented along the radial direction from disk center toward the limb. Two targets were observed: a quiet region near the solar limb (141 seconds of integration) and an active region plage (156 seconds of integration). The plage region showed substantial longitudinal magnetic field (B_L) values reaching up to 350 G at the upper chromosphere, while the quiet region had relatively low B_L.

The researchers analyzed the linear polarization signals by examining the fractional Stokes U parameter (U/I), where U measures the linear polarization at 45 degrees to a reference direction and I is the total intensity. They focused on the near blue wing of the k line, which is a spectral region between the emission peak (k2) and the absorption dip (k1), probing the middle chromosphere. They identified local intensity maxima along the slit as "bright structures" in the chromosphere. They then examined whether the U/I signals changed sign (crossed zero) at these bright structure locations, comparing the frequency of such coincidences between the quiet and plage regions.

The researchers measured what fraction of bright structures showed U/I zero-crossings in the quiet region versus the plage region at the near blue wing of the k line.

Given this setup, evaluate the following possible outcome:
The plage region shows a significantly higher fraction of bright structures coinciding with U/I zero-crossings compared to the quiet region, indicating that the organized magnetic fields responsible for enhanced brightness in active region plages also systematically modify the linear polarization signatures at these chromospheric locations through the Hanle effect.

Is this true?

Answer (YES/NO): NO